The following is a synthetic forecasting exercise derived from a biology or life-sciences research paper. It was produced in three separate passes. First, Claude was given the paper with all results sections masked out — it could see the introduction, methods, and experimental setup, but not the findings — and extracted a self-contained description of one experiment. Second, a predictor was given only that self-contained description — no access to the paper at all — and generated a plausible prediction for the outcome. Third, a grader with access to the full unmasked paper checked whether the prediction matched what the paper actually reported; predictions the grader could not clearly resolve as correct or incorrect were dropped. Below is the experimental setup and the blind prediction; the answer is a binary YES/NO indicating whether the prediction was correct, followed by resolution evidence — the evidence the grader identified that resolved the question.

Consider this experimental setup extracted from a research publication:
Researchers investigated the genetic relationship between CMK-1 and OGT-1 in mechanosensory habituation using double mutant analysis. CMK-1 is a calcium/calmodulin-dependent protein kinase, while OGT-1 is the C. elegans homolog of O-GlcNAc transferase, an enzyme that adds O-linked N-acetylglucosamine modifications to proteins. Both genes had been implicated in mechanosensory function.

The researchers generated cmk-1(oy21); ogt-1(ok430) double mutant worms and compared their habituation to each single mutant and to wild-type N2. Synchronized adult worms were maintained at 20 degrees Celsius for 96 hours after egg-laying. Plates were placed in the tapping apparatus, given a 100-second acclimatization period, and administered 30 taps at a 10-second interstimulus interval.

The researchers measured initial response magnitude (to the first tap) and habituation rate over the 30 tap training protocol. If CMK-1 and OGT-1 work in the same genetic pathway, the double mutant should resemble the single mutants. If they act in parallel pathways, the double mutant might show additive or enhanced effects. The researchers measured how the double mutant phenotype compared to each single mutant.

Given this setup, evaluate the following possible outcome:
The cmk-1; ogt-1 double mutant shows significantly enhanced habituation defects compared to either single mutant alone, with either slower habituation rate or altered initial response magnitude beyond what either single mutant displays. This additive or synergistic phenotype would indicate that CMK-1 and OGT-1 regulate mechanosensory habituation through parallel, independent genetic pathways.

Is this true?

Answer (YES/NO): YES